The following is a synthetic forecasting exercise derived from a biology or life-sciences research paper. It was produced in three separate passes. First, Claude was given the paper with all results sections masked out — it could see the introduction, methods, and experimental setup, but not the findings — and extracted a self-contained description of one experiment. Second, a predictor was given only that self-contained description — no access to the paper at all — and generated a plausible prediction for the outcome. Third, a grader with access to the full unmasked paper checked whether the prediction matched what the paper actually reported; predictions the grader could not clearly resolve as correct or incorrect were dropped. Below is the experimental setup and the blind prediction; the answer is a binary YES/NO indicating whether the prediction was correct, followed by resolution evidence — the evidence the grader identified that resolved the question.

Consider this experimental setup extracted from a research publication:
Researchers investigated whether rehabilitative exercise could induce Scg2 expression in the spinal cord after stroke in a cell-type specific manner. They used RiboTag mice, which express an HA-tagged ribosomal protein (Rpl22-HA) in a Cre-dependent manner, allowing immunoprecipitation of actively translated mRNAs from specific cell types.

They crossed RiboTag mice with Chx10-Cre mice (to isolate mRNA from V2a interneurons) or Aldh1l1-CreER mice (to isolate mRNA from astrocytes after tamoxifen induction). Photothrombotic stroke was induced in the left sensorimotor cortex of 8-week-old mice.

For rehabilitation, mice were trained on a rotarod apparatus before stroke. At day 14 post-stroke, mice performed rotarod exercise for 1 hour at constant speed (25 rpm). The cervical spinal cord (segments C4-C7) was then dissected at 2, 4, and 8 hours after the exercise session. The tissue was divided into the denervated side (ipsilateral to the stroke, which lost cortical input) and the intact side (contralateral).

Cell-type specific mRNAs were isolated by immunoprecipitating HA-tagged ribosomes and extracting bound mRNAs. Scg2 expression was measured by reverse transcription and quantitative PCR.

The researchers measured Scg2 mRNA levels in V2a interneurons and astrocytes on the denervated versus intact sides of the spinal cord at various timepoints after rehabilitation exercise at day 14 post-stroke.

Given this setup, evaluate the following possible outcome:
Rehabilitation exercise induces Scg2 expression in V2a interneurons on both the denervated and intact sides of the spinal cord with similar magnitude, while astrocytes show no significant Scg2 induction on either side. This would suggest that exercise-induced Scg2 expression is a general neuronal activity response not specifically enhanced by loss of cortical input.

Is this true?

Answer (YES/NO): NO